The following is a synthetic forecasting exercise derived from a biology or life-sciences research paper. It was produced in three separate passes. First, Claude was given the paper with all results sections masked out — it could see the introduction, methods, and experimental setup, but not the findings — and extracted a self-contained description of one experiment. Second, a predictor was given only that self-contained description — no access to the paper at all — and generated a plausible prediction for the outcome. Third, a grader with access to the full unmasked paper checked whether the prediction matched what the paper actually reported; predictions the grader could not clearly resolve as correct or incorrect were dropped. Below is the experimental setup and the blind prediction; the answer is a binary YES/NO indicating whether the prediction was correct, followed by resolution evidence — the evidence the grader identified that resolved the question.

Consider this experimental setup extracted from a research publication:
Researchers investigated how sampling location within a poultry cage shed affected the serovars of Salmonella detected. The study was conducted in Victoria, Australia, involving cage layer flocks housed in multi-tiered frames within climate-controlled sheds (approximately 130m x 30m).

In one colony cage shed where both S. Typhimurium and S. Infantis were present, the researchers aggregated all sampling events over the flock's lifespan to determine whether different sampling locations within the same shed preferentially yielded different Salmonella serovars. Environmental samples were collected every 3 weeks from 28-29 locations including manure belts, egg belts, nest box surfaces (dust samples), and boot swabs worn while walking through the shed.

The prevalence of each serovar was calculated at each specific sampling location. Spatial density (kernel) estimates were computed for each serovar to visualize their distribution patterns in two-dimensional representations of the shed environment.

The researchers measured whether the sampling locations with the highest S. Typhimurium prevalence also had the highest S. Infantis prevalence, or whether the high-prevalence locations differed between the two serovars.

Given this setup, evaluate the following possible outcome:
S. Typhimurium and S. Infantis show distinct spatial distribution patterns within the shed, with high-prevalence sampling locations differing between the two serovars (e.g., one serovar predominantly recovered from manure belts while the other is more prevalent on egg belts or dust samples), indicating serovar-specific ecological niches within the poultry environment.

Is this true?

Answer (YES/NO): YES